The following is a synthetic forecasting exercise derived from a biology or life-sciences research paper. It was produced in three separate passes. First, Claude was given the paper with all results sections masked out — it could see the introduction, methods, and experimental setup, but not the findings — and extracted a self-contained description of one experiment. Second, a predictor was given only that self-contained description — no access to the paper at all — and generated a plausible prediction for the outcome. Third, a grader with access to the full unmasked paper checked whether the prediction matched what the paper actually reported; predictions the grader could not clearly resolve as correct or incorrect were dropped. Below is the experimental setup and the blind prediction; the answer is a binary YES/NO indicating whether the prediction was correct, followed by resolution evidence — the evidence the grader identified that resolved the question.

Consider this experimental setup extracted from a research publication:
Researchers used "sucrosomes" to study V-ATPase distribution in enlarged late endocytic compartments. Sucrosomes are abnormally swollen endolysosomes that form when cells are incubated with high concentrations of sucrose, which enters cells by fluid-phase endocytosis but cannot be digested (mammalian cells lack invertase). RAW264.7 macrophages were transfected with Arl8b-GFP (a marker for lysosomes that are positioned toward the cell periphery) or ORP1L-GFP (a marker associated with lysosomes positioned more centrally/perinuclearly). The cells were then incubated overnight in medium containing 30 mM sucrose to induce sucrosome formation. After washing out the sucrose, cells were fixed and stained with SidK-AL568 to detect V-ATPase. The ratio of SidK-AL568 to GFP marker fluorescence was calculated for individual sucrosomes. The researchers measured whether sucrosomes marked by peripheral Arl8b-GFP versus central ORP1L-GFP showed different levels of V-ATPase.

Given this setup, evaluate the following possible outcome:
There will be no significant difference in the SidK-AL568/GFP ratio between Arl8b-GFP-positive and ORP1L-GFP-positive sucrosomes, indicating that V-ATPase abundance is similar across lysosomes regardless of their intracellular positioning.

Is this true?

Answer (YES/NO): NO